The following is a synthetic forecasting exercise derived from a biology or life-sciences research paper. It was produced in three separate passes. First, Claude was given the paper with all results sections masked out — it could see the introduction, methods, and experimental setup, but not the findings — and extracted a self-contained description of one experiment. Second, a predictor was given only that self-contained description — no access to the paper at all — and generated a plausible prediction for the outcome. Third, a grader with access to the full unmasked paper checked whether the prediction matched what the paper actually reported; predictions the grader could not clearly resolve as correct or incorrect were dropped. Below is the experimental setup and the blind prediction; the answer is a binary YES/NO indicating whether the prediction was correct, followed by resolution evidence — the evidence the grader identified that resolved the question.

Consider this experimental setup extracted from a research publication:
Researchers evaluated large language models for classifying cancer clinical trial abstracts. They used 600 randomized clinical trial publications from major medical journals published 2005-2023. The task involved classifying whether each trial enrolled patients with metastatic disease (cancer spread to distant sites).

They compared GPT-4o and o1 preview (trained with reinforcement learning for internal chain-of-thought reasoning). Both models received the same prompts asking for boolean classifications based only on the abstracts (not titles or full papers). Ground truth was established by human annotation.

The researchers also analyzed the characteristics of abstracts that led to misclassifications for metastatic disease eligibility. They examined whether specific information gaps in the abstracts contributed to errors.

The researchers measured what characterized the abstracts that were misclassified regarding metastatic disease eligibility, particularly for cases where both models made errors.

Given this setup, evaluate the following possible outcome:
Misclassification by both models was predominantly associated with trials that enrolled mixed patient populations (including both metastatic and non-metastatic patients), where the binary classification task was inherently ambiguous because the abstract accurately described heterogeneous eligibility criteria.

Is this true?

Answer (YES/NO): NO